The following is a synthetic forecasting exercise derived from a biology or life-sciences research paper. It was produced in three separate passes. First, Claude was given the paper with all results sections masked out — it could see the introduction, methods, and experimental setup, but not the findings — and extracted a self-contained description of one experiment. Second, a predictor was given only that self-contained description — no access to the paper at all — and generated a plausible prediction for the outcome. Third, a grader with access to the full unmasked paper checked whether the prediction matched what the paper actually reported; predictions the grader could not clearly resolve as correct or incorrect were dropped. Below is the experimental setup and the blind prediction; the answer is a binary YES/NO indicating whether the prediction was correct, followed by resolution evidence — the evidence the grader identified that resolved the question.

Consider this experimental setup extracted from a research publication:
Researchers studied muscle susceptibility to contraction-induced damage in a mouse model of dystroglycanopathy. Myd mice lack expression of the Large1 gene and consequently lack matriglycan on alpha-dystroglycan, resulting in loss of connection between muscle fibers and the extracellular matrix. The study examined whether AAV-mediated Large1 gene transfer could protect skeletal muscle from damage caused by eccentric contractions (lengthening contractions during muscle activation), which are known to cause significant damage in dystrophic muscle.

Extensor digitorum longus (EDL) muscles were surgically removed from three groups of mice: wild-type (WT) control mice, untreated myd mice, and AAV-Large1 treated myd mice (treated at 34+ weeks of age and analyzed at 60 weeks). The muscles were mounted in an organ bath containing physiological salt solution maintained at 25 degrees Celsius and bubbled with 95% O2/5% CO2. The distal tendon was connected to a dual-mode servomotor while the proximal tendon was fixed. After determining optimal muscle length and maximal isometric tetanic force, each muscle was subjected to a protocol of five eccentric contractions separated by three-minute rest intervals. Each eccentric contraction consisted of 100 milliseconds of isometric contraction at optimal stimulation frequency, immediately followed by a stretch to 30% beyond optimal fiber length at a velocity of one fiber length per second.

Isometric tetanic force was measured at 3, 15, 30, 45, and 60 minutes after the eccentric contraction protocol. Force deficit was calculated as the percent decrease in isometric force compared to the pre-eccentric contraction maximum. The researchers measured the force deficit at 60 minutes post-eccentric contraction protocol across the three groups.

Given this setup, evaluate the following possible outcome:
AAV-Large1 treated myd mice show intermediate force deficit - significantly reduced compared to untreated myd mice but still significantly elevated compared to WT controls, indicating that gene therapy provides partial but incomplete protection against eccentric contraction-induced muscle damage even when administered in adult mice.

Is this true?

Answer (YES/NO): NO